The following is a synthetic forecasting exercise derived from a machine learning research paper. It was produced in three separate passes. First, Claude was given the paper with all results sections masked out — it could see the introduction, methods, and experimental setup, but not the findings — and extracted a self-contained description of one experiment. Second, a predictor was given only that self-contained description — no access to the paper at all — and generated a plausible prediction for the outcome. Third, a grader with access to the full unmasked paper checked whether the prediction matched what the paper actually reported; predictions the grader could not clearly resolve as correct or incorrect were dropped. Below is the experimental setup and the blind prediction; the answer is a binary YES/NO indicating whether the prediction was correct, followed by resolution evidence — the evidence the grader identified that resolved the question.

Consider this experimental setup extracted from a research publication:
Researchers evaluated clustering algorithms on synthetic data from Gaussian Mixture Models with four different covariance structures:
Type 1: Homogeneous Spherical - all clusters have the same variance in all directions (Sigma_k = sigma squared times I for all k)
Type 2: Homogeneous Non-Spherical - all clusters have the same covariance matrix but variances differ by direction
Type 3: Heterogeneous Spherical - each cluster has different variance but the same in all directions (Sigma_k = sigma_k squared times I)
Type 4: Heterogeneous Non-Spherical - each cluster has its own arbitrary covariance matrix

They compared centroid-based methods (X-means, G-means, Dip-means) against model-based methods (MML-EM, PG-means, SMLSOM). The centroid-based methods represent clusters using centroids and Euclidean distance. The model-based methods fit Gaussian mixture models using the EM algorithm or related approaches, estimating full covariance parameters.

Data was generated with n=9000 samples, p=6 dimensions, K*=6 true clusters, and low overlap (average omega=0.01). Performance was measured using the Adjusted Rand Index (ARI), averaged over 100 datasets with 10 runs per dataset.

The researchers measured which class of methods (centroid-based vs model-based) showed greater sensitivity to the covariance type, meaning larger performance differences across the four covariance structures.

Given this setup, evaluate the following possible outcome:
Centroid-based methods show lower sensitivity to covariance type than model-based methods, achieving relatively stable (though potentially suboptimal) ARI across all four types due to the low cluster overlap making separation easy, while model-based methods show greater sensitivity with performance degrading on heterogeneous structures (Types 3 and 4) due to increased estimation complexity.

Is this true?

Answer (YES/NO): NO